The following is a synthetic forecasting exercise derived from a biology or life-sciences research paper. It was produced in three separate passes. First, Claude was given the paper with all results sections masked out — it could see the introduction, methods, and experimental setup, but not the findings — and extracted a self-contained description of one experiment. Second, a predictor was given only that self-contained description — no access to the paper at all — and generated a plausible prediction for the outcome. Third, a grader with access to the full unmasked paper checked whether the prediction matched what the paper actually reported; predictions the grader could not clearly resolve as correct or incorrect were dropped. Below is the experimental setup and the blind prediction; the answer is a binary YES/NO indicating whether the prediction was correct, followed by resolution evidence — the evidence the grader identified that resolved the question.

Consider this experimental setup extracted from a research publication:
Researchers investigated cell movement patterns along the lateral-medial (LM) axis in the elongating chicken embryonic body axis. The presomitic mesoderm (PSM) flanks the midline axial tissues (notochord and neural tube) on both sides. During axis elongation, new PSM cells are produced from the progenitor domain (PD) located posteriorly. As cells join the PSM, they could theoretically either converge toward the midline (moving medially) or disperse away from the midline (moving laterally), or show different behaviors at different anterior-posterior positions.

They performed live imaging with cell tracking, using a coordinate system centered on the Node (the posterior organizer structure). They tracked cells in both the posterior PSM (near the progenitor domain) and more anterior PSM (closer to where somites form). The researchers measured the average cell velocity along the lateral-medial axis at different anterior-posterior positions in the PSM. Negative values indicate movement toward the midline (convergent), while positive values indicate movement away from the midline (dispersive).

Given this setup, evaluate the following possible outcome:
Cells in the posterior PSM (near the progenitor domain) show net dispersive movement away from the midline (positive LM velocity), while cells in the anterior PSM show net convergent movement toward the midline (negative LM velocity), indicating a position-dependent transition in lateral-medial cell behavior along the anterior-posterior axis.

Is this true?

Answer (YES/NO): YES